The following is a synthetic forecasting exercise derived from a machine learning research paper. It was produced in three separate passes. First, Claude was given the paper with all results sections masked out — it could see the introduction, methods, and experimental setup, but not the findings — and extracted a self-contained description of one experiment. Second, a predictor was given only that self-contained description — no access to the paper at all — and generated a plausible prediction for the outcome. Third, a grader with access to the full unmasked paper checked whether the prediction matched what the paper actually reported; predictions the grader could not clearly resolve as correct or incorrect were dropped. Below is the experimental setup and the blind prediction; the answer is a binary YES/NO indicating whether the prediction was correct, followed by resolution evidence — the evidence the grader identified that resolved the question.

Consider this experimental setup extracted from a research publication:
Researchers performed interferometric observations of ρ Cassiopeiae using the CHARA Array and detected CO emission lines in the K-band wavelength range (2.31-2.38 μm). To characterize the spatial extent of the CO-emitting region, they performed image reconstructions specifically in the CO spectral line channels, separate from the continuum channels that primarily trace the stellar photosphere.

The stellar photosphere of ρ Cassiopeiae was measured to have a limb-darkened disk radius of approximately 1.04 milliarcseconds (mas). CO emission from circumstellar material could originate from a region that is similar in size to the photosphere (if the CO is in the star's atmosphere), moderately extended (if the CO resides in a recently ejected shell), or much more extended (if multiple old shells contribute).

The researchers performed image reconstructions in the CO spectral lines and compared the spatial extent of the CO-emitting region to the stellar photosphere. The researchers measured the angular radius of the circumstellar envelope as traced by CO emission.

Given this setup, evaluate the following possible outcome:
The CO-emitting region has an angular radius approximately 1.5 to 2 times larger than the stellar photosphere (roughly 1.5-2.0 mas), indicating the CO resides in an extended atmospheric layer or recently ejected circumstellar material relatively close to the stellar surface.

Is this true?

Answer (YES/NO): NO